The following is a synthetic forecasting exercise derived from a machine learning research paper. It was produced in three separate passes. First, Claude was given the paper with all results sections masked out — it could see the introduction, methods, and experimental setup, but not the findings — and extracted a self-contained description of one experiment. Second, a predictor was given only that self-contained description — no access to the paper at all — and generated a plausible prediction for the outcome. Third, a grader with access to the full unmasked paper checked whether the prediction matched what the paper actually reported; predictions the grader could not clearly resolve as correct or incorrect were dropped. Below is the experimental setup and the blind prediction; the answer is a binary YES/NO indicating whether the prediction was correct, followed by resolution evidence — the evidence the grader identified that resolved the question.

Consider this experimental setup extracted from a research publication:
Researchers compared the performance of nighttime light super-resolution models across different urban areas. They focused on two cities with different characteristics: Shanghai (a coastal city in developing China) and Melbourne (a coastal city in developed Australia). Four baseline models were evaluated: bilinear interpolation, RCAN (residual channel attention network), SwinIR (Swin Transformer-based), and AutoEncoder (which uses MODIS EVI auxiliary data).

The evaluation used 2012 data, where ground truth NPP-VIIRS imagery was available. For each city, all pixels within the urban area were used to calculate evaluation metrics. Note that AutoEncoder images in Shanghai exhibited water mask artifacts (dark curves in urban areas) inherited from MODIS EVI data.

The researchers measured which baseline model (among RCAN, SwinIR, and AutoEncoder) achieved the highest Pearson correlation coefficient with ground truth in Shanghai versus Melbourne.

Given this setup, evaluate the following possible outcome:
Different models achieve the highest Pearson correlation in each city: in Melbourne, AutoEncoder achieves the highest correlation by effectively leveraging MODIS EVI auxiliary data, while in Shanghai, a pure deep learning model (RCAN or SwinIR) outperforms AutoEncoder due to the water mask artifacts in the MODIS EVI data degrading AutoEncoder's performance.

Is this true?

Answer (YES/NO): YES